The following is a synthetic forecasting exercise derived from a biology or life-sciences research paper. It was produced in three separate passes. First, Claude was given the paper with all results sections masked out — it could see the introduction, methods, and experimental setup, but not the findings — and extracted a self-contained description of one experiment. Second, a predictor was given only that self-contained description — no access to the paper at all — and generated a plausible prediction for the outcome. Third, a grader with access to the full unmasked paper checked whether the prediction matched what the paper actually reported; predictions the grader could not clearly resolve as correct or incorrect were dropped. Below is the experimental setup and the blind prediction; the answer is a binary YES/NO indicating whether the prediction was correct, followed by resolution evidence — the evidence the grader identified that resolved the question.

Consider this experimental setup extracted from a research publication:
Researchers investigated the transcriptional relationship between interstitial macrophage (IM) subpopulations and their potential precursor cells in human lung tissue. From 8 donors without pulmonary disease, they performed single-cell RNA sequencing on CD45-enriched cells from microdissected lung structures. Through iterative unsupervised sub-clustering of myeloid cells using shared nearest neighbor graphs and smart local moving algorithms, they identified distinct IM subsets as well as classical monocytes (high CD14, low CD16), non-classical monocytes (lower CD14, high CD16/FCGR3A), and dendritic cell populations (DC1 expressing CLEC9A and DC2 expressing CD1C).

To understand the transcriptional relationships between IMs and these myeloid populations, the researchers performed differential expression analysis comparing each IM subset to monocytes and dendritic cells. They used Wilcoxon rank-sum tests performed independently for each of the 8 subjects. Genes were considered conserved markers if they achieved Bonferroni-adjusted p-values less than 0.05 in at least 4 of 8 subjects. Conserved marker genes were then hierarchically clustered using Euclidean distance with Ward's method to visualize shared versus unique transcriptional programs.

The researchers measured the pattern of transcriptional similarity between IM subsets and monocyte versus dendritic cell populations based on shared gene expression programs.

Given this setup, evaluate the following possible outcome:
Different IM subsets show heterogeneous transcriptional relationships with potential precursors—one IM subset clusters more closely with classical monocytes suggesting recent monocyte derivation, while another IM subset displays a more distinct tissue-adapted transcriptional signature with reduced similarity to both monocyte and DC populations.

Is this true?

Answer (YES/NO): NO